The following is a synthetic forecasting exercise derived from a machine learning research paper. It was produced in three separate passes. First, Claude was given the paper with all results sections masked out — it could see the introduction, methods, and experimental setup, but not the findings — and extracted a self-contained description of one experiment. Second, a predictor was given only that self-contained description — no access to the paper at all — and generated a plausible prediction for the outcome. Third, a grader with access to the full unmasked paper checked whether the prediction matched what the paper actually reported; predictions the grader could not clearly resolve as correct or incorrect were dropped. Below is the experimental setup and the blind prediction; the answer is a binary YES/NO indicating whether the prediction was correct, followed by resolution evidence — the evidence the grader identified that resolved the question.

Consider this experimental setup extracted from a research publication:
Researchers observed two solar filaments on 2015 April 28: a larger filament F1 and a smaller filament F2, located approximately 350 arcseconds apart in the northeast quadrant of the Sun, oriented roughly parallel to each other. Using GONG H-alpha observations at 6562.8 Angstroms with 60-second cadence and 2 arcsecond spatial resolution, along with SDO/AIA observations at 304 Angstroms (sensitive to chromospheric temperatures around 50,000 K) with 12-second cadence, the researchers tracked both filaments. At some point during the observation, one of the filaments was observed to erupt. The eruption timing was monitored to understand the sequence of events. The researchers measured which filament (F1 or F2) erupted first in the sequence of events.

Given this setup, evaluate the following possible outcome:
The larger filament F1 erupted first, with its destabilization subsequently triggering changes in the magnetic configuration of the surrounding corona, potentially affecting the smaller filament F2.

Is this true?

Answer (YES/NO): NO